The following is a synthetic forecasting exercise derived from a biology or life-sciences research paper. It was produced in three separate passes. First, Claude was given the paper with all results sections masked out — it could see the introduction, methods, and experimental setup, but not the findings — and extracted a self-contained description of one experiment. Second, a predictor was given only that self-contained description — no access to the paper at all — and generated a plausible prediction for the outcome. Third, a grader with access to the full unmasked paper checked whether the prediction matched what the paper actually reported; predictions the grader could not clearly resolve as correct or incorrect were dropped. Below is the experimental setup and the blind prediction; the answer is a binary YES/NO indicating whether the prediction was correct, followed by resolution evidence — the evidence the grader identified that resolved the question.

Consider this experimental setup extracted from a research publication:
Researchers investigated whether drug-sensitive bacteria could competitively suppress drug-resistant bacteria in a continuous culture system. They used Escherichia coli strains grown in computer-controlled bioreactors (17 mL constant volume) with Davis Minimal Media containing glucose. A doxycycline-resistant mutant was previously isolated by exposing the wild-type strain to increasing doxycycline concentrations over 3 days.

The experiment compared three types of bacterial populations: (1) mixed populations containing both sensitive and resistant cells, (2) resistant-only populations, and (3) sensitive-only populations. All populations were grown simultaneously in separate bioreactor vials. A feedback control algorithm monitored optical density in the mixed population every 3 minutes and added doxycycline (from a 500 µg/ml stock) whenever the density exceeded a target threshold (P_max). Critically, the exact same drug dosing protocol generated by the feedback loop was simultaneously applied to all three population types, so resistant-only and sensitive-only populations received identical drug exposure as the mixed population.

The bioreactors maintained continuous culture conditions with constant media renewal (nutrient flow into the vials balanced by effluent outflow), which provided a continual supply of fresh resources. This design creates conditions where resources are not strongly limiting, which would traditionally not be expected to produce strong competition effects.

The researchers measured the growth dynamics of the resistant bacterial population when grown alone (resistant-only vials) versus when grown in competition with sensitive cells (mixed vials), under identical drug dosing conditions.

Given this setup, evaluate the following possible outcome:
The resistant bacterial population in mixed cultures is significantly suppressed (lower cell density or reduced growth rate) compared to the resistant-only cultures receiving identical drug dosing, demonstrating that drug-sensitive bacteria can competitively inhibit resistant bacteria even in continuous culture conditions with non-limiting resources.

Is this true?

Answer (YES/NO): YES